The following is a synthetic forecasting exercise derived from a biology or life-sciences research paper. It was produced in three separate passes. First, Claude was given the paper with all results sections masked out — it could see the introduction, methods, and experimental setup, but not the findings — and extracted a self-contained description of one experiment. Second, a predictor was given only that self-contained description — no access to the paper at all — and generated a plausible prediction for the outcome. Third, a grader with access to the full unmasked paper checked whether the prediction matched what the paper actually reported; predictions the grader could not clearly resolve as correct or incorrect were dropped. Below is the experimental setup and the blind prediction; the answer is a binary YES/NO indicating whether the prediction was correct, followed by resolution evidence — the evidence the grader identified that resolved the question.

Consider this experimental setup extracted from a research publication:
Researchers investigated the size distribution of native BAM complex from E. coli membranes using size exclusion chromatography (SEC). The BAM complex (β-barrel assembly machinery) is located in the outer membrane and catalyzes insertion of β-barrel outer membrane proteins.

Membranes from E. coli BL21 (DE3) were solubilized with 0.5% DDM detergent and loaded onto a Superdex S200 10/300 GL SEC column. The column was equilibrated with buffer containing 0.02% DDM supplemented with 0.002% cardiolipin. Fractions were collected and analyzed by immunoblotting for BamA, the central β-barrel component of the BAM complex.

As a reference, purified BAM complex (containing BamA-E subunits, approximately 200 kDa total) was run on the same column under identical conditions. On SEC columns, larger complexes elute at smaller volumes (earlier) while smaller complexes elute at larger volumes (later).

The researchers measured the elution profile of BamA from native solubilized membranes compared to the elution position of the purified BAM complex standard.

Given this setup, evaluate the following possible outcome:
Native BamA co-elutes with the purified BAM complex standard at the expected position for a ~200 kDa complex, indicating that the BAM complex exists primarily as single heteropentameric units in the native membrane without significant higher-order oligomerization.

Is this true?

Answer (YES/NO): NO